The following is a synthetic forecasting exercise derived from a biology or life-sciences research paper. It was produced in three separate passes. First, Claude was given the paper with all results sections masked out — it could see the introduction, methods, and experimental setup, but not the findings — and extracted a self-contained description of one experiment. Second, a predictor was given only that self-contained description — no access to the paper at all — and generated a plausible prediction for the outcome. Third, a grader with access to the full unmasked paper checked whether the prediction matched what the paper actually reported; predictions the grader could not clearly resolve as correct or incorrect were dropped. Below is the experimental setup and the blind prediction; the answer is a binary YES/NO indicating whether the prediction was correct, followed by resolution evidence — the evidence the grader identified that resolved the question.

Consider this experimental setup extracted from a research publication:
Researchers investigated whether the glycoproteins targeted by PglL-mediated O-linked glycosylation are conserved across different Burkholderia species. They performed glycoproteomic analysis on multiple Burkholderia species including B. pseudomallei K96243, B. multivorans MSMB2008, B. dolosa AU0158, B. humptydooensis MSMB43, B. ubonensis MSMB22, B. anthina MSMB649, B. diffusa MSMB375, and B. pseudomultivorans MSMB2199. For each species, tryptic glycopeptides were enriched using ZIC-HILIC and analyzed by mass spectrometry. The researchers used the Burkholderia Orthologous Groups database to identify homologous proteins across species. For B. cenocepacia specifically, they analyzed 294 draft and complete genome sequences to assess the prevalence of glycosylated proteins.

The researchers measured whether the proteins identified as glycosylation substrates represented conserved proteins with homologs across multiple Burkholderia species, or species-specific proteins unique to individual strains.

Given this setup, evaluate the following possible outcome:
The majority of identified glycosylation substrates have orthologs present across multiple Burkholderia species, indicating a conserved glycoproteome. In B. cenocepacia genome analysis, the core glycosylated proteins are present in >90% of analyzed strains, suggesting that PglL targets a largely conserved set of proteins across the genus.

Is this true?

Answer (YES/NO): NO